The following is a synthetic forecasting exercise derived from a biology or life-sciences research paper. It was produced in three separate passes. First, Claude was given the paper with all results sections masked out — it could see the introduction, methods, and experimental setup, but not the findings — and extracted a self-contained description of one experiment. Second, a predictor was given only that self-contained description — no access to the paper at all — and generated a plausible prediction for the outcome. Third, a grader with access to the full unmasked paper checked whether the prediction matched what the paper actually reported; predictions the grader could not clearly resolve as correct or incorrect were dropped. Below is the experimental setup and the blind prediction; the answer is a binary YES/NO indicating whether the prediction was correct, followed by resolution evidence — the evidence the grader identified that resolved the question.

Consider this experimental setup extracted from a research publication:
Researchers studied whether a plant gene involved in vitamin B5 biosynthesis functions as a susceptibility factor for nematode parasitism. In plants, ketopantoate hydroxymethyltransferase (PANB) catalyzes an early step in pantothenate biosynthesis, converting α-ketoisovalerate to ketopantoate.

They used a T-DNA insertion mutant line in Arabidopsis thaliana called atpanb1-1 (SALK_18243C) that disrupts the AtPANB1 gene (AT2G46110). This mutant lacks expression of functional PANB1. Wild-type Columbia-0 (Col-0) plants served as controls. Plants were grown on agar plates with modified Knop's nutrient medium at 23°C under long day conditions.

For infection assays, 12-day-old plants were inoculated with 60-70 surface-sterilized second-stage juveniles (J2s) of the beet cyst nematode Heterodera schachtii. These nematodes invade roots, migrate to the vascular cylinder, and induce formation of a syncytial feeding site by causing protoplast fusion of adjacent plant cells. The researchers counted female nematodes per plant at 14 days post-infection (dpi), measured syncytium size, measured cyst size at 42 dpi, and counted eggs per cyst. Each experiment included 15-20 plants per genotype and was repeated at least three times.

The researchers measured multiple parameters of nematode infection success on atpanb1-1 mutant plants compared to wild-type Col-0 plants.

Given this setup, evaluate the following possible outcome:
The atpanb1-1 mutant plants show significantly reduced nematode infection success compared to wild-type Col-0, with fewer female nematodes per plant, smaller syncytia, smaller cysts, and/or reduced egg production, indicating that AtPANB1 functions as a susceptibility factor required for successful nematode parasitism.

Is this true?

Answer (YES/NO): YES